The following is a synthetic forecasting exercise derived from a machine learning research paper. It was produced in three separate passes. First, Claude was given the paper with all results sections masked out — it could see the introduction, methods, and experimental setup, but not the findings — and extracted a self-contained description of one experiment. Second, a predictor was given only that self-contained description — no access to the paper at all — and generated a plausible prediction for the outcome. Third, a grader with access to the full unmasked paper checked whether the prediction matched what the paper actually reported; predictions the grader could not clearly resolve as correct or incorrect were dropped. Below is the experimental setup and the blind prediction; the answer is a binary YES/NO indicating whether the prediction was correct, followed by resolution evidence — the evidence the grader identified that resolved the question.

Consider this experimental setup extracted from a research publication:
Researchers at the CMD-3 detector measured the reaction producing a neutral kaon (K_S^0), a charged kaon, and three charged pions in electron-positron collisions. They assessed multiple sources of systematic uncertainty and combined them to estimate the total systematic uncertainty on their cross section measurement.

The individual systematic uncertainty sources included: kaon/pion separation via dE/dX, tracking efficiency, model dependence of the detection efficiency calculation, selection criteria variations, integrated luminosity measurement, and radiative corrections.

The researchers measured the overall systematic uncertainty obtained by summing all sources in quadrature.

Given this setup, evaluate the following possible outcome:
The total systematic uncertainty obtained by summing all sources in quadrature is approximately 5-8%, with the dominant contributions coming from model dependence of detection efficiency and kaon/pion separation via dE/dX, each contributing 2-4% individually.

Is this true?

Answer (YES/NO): NO